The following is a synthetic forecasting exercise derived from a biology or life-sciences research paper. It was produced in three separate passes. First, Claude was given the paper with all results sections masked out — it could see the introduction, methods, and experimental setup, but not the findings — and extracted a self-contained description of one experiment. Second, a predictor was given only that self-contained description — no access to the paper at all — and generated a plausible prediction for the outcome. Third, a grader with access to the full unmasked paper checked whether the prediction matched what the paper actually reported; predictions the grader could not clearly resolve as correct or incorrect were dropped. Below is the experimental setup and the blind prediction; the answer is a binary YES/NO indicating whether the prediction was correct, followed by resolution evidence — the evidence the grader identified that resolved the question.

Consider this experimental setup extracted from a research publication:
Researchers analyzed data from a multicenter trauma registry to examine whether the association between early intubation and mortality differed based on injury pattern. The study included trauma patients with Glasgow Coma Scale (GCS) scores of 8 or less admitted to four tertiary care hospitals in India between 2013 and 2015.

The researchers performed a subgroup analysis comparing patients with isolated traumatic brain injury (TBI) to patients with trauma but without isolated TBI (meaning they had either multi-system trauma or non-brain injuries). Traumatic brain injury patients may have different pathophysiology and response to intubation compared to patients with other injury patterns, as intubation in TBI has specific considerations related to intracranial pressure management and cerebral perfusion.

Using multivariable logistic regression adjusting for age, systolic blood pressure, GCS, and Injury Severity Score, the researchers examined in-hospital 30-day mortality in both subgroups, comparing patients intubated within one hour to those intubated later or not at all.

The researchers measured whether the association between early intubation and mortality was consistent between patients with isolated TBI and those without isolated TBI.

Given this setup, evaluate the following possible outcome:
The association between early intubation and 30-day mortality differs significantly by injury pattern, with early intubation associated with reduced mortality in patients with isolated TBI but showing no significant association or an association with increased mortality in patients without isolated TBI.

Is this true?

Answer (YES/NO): NO